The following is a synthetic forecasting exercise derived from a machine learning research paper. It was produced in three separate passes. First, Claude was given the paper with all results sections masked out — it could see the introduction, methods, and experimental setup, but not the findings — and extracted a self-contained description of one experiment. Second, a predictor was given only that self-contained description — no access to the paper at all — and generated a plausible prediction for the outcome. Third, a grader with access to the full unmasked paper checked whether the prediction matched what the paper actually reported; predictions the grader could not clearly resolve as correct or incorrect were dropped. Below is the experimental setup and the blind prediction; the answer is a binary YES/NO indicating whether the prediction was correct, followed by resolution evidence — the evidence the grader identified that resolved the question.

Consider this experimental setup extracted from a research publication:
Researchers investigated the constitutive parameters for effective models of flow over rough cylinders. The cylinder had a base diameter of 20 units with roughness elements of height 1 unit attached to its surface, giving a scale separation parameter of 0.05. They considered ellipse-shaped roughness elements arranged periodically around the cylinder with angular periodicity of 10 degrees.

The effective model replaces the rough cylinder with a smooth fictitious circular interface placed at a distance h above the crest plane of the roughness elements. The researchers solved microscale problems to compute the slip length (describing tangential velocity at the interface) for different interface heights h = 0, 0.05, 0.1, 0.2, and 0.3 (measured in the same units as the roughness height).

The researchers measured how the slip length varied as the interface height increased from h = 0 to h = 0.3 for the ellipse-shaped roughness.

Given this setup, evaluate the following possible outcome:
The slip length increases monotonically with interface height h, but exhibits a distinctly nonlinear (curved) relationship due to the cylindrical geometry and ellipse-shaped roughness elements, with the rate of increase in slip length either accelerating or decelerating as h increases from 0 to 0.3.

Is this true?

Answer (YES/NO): NO